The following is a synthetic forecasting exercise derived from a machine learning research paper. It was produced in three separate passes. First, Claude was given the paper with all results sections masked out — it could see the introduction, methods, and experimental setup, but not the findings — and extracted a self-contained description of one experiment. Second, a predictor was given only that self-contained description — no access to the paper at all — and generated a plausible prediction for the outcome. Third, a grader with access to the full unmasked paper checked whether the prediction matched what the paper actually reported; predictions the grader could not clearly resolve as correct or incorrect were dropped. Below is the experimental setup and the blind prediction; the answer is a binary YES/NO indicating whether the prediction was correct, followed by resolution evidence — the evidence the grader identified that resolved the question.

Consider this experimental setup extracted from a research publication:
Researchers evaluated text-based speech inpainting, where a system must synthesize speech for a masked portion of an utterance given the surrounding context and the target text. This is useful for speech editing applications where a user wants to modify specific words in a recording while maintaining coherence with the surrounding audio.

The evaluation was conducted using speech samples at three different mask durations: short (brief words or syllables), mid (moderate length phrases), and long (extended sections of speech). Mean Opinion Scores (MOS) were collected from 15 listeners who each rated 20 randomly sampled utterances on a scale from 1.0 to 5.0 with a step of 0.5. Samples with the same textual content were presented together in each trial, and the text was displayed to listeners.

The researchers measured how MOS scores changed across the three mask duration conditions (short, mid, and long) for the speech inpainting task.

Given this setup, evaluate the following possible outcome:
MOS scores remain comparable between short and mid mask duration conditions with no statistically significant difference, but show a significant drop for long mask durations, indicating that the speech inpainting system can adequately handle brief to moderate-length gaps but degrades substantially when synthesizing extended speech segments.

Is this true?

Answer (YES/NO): NO